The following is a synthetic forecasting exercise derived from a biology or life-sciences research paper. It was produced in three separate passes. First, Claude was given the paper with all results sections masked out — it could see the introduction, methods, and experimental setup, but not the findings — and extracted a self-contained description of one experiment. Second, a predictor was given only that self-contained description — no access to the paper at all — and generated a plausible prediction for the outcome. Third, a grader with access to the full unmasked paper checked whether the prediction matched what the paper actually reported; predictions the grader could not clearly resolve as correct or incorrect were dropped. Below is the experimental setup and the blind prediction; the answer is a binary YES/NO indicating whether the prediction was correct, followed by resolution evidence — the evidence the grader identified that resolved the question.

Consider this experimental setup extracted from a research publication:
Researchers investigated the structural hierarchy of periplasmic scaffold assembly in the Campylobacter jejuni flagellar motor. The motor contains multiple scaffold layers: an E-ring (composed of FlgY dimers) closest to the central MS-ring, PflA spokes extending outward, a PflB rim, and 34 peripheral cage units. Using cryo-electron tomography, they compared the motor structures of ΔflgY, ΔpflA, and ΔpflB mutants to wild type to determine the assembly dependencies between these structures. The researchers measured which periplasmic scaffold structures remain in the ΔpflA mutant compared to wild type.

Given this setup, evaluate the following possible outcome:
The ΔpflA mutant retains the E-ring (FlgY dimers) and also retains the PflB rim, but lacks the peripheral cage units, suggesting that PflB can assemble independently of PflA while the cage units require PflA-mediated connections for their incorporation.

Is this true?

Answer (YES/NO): NO